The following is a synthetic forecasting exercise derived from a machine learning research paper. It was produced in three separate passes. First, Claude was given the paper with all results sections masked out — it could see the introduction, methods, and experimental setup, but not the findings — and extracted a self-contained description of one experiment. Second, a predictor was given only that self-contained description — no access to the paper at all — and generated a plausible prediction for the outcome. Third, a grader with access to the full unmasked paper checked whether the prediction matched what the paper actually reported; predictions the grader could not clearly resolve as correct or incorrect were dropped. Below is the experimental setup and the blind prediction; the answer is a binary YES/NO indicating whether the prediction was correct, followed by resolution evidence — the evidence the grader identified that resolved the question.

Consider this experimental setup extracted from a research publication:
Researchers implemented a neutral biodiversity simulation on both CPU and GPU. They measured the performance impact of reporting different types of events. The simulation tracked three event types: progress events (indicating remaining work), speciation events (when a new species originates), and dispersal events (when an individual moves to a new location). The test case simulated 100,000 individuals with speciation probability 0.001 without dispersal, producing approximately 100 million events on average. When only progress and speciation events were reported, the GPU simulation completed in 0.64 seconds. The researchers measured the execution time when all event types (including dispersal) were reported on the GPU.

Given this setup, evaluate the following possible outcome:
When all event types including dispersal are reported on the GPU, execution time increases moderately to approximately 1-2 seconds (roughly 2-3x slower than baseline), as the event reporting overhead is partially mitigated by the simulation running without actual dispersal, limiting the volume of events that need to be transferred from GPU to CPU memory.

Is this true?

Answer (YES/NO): NO